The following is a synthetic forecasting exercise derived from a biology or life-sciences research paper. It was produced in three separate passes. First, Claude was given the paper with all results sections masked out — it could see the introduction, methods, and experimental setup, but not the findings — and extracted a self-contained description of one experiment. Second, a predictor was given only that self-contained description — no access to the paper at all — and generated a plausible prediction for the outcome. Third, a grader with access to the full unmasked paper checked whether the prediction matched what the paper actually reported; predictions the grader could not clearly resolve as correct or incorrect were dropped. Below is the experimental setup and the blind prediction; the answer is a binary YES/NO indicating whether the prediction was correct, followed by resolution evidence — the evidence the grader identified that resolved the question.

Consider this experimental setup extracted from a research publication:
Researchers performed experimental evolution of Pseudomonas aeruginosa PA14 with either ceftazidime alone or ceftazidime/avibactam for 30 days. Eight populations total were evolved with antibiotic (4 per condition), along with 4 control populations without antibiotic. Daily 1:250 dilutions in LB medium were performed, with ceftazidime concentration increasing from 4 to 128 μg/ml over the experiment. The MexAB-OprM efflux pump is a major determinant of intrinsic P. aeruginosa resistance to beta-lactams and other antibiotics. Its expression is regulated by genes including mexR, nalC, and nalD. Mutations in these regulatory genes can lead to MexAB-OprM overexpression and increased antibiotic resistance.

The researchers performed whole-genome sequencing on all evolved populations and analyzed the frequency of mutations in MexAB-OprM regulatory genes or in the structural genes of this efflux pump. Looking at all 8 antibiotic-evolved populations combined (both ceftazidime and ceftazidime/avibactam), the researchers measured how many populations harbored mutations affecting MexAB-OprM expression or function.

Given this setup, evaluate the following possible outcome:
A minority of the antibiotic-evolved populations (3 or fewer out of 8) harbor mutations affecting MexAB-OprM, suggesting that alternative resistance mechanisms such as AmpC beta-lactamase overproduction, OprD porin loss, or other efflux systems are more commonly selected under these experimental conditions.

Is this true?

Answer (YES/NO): NO